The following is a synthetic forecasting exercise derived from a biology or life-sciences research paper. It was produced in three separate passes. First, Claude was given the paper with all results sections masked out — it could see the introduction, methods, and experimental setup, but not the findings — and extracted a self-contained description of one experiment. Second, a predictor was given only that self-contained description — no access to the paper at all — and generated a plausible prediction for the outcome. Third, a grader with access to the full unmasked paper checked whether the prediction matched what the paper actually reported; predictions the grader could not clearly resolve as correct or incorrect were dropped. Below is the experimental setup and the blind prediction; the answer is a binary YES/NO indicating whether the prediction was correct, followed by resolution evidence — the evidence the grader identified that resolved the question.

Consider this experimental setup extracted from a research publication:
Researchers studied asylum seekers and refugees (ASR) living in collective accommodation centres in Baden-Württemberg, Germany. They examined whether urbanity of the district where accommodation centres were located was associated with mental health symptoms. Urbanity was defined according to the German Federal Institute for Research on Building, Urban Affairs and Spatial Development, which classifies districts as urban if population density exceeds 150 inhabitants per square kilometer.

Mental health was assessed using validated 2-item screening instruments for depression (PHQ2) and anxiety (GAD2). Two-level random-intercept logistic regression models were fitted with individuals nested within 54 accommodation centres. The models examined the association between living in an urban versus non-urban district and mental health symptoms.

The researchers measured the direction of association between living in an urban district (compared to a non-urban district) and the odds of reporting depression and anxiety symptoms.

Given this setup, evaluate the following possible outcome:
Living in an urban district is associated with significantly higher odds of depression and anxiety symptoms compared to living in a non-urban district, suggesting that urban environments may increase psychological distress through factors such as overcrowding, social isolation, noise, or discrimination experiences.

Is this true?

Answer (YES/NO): NO